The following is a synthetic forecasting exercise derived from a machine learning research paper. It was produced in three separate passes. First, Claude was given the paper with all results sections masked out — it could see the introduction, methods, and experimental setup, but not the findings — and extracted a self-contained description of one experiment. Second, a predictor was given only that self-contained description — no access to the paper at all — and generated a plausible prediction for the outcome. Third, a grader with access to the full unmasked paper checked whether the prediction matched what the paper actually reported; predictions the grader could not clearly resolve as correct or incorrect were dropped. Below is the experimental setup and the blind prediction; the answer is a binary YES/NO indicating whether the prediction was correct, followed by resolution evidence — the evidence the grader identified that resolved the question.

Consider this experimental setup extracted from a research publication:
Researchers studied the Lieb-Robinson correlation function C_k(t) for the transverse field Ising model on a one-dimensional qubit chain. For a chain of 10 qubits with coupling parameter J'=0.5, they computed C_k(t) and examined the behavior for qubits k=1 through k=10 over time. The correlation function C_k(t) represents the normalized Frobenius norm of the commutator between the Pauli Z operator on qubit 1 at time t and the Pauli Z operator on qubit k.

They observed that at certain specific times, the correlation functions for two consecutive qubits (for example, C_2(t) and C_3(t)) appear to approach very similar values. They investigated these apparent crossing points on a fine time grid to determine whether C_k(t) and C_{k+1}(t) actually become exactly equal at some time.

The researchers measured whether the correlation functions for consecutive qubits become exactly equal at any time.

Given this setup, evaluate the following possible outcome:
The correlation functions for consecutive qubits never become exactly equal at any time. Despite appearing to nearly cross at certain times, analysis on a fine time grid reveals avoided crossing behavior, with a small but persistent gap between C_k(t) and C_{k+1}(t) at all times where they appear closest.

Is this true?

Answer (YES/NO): YES